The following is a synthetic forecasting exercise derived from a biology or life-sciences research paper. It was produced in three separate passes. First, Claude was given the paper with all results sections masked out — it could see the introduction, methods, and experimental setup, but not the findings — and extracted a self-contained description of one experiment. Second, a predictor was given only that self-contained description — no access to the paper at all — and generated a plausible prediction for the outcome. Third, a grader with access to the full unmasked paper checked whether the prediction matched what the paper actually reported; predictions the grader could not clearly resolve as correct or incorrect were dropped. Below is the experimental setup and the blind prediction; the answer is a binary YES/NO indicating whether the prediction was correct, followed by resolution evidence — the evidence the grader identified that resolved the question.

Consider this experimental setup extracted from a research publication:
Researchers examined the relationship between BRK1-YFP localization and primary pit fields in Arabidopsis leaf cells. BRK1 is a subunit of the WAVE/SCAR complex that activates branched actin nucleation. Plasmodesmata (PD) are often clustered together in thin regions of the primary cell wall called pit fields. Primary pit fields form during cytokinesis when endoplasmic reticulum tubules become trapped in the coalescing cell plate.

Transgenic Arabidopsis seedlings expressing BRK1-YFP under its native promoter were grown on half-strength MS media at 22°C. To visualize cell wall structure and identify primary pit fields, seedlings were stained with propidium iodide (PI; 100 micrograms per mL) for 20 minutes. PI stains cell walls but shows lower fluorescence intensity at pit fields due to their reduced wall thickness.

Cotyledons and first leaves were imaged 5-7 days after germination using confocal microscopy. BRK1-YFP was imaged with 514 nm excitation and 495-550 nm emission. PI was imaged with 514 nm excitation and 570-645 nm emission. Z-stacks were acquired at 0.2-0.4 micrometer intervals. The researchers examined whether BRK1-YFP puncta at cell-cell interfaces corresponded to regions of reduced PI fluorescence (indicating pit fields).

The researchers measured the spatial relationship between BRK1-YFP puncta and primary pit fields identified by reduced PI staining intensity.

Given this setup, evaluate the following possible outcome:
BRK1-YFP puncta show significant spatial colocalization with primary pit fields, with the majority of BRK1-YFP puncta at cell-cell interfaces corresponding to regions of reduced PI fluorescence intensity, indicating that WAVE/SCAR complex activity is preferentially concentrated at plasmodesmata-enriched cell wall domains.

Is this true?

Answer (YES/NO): YES